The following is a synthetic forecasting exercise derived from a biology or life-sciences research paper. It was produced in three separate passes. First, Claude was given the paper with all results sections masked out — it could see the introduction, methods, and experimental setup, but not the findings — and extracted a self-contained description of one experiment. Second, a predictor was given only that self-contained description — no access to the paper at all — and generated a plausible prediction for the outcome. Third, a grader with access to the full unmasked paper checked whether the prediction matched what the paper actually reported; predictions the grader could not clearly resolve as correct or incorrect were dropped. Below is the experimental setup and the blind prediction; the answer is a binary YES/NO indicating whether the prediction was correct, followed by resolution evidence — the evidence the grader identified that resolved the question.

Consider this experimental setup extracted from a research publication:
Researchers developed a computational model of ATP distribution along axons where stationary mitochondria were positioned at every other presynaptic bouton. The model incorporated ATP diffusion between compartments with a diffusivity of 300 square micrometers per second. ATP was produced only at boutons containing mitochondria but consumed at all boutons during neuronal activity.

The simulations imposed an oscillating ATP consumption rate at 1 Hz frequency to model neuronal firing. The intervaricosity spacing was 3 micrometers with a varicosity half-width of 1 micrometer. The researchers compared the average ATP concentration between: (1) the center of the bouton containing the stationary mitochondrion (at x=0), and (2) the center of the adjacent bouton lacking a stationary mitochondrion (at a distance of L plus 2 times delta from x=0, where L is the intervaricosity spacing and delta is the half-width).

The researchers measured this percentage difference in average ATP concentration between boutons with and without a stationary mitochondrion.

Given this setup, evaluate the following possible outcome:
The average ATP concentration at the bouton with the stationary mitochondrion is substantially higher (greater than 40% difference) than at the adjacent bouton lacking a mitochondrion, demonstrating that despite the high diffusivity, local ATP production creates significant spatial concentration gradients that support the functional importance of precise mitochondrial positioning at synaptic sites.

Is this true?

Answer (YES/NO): NO